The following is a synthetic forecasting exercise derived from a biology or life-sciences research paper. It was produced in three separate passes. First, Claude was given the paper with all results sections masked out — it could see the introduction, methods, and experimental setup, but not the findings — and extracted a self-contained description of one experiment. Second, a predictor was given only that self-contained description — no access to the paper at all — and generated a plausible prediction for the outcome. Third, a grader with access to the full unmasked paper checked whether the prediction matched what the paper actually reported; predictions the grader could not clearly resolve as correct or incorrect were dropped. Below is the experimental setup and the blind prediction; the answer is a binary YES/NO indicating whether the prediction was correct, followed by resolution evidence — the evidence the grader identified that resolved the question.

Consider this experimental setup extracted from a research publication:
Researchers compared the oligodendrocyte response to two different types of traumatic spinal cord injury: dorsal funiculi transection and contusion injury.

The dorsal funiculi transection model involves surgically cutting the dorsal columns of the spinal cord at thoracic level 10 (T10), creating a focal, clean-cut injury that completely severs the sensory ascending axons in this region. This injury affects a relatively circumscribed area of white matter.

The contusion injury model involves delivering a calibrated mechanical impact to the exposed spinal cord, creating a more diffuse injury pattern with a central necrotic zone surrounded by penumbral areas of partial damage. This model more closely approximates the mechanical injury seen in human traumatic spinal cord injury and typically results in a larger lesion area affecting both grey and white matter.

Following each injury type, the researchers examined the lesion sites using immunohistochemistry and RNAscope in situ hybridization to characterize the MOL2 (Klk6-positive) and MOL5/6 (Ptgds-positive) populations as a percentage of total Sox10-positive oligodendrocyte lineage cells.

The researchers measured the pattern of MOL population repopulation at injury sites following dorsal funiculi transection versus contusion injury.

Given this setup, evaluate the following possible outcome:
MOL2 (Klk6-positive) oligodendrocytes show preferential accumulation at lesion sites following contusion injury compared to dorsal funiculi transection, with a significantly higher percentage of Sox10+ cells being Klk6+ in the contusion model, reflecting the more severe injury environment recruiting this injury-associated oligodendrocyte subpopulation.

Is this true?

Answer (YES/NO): NO